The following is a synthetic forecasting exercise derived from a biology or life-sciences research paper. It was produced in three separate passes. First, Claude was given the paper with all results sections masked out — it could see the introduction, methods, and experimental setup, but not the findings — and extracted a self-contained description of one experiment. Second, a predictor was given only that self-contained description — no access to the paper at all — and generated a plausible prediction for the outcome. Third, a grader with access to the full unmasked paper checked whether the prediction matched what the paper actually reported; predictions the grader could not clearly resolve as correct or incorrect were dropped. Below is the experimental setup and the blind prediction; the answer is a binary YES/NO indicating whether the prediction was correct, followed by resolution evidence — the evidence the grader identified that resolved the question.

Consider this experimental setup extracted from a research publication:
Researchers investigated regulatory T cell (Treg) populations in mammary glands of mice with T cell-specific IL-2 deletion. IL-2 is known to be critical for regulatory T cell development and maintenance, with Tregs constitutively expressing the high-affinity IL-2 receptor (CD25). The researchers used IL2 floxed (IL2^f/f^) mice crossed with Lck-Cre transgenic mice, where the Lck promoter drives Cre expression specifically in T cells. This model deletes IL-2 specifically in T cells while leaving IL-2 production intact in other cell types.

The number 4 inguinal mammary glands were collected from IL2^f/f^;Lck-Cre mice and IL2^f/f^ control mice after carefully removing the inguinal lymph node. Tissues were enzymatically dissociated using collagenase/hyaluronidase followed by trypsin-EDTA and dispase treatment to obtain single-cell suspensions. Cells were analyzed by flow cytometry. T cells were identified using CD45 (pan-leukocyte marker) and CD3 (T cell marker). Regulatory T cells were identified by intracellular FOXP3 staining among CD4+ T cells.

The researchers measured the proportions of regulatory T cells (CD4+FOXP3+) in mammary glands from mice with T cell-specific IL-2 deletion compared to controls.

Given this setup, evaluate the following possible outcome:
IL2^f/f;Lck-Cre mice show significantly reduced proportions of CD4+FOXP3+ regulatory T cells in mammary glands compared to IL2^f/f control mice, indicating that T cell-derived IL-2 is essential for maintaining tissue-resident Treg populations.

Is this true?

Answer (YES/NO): YES